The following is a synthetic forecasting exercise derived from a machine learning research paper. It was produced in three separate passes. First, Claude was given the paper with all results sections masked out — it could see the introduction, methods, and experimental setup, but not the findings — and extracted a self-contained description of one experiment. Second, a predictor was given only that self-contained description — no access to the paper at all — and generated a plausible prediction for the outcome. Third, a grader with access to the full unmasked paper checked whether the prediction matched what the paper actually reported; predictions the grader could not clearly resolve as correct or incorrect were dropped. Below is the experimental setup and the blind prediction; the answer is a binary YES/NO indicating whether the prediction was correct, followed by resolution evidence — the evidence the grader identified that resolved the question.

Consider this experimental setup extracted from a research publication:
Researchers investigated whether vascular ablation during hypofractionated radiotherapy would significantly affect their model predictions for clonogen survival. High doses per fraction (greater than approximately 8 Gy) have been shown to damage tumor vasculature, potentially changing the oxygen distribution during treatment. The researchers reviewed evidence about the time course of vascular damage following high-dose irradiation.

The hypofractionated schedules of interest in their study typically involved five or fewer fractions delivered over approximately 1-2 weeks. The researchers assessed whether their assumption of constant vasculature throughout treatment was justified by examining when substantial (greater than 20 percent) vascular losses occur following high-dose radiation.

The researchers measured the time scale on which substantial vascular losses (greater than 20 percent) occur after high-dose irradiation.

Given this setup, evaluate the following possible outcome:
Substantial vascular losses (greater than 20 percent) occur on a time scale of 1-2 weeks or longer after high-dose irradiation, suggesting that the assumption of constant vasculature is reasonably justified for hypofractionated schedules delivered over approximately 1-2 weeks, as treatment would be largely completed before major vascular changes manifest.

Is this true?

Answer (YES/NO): YES